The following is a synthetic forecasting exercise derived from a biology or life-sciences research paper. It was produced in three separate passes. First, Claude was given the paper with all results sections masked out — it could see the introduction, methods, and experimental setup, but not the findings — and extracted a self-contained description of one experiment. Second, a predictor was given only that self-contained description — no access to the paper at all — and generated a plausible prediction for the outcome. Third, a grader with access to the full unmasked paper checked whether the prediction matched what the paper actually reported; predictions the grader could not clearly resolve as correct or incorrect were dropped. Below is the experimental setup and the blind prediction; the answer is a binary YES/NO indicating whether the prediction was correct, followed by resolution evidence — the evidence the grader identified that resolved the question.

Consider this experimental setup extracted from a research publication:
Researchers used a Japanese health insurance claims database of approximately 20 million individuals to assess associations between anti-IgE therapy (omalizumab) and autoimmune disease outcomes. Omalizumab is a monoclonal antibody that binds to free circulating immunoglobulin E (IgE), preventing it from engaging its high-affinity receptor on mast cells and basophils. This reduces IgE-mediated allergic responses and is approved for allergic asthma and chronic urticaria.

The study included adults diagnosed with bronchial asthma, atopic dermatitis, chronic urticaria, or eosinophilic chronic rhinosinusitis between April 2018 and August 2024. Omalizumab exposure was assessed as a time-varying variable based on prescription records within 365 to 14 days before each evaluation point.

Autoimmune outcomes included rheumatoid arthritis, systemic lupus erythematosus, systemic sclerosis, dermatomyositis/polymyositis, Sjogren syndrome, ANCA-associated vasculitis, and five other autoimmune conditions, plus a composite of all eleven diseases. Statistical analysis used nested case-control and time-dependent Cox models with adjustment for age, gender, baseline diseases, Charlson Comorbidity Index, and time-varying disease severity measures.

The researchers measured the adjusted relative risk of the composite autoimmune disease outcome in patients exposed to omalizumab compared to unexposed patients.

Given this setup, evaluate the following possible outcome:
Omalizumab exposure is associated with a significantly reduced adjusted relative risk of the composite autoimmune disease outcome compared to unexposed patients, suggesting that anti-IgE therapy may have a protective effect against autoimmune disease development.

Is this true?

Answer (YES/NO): NO